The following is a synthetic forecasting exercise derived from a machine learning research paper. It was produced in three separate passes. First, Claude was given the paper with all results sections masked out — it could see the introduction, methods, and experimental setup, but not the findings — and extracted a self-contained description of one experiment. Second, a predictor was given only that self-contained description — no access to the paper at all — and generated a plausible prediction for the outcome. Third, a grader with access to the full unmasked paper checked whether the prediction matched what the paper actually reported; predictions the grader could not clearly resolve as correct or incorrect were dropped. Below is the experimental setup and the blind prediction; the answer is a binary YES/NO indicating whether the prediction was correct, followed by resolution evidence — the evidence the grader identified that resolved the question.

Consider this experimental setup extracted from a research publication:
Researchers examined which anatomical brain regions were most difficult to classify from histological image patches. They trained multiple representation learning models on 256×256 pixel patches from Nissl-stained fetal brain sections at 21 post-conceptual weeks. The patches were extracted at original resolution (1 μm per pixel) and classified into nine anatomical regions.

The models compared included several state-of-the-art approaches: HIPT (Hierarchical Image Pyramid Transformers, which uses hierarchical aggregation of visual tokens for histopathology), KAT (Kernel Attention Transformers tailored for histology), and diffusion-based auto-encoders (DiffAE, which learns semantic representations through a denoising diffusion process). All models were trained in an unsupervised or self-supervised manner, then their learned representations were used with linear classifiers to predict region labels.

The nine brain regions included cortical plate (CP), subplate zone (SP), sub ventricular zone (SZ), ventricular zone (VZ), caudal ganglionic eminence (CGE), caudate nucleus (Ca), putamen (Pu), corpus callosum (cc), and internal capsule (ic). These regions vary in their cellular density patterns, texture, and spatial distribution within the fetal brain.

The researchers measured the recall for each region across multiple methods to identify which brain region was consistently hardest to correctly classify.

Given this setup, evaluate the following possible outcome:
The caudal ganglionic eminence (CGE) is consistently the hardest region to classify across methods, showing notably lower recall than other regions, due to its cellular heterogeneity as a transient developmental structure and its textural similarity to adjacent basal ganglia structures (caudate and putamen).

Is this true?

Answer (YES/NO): NO